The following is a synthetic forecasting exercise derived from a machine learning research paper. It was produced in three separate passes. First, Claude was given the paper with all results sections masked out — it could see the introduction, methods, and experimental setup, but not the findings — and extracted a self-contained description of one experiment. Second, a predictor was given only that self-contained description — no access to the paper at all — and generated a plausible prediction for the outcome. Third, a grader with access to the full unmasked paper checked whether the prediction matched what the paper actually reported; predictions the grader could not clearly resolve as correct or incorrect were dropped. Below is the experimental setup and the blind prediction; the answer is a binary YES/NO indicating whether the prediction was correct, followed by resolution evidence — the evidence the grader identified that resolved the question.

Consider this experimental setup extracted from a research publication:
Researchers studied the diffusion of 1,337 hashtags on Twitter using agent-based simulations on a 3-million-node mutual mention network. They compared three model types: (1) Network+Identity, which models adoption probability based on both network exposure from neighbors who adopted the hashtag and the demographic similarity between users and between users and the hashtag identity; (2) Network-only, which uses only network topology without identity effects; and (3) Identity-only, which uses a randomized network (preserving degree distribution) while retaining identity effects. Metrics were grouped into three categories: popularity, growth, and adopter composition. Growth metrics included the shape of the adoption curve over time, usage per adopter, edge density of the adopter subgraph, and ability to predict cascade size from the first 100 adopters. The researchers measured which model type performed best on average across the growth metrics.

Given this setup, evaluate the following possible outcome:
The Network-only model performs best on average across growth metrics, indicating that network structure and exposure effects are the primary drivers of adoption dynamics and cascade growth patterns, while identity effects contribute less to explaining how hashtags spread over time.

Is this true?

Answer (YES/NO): YES